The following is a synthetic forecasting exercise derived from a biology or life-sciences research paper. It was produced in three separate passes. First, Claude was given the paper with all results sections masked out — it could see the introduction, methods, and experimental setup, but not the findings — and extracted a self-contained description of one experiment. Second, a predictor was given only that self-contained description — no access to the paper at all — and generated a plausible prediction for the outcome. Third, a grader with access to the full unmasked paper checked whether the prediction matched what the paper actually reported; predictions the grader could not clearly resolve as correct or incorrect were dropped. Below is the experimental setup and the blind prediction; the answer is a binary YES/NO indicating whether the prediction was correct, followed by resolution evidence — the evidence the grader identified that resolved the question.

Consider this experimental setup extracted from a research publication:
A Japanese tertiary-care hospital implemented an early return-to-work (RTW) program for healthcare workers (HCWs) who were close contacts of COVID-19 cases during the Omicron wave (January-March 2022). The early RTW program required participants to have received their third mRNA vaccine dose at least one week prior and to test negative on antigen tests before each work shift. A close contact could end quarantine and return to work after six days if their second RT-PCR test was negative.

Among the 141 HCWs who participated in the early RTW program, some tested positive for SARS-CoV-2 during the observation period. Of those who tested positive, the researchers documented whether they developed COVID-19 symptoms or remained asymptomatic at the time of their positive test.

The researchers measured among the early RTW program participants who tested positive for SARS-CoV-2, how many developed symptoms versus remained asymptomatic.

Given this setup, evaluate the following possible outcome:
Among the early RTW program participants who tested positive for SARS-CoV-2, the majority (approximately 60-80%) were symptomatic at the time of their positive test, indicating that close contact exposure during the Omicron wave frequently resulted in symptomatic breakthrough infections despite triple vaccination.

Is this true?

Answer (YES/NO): NO